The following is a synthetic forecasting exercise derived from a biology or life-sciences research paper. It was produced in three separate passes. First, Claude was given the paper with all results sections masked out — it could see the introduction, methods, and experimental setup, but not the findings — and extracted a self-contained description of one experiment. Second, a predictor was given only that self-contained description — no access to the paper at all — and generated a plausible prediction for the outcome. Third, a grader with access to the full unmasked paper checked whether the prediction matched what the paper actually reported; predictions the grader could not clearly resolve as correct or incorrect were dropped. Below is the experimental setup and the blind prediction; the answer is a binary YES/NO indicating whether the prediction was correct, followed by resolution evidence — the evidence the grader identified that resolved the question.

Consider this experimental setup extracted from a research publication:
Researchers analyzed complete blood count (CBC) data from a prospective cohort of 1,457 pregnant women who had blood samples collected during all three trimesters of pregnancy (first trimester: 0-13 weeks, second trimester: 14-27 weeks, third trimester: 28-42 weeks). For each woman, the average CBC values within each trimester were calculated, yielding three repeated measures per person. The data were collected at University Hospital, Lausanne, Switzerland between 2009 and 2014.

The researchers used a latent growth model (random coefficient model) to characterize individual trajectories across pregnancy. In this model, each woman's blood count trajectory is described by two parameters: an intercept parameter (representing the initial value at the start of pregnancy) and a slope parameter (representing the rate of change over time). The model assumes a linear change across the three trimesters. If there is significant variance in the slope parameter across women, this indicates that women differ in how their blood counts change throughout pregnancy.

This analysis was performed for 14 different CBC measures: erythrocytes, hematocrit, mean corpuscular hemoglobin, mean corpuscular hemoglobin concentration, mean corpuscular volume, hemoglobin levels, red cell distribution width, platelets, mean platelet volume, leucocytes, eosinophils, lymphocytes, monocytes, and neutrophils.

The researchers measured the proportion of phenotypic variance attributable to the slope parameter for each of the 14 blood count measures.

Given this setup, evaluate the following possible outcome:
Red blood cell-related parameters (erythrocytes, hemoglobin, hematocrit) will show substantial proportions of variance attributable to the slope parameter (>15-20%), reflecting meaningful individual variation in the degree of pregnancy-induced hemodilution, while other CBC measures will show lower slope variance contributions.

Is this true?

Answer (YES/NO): NO